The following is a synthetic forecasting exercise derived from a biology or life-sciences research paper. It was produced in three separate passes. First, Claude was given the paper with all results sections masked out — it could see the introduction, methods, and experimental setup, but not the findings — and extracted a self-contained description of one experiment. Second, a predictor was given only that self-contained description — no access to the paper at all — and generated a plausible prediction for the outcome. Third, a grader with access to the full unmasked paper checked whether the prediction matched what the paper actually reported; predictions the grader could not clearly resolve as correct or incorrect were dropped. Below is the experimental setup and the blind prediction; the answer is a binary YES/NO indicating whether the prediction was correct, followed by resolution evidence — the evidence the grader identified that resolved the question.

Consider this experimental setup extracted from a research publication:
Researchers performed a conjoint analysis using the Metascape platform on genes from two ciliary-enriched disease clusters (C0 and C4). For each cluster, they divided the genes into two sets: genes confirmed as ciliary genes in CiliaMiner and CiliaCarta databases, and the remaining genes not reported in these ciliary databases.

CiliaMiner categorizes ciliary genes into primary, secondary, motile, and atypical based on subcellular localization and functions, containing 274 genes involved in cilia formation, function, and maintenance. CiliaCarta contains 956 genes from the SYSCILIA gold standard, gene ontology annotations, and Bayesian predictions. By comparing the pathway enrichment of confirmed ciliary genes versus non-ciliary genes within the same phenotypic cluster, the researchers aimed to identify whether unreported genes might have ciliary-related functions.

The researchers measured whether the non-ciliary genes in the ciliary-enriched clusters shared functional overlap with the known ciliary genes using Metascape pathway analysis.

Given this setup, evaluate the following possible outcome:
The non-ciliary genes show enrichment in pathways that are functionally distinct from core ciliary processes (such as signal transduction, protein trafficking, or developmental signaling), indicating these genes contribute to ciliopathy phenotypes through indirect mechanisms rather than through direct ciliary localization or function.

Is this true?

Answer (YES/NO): YES